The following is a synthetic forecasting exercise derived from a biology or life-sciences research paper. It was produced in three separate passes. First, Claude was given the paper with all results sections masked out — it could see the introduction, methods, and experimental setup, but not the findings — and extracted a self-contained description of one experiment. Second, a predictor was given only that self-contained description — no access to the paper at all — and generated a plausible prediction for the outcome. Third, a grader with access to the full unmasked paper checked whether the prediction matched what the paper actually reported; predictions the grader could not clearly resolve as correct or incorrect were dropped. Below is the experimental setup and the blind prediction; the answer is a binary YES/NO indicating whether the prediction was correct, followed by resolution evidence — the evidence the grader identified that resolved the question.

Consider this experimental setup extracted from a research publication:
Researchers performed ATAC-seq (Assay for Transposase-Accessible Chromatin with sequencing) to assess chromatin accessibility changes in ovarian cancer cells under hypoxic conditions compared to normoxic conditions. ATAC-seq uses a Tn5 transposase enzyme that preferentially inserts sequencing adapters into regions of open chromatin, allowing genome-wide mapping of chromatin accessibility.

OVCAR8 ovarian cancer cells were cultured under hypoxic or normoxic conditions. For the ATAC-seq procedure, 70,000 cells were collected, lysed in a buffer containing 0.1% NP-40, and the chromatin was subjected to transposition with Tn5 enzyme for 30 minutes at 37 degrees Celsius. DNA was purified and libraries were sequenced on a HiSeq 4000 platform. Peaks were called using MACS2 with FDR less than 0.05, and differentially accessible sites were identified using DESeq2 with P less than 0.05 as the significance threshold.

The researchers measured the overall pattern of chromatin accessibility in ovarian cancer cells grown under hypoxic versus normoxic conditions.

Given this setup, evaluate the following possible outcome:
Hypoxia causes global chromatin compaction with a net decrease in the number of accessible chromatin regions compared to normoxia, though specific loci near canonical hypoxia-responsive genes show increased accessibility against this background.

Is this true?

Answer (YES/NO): NO